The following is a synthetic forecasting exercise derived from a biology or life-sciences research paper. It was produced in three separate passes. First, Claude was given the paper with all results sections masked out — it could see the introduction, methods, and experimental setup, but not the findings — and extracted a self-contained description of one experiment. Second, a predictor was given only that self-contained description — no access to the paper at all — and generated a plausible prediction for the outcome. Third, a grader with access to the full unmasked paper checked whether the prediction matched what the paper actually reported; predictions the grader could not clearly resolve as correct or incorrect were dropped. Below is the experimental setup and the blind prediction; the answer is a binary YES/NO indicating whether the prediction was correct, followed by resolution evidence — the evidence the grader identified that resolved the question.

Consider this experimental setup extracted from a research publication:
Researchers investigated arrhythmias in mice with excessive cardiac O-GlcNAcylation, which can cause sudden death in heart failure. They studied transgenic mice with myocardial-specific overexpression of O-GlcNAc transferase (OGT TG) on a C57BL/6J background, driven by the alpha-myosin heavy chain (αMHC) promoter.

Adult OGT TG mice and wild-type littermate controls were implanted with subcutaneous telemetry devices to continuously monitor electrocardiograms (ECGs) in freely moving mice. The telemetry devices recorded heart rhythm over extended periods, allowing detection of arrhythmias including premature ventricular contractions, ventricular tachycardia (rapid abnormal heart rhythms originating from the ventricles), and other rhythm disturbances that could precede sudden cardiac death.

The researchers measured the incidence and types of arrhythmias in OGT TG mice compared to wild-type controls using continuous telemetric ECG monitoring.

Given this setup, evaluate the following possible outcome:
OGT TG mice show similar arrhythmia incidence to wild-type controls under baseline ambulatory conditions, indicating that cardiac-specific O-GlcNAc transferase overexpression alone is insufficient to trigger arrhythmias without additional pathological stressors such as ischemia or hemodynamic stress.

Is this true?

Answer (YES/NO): NO